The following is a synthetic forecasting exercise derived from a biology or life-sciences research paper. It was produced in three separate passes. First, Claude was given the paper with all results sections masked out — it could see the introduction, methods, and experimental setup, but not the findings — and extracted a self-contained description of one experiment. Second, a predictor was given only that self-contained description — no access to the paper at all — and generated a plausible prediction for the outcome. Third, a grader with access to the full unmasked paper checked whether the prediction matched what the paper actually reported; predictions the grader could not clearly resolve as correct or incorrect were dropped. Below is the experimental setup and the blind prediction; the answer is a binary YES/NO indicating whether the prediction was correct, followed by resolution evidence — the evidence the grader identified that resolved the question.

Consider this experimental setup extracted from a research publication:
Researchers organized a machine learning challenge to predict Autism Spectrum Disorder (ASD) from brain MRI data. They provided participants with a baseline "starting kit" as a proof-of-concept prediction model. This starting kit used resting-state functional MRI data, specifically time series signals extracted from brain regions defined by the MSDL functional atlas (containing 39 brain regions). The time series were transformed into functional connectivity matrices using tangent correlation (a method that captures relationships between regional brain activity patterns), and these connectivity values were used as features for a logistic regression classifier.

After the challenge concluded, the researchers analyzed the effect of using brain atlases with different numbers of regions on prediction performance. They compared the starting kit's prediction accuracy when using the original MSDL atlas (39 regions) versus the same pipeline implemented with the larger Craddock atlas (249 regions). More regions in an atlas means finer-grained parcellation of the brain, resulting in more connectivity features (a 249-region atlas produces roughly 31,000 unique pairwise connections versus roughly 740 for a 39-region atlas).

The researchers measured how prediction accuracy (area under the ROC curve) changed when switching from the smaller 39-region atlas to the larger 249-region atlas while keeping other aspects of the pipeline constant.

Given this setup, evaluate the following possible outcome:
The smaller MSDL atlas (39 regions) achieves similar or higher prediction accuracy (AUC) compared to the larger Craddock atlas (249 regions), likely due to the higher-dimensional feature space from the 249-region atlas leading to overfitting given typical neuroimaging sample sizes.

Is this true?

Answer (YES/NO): NO